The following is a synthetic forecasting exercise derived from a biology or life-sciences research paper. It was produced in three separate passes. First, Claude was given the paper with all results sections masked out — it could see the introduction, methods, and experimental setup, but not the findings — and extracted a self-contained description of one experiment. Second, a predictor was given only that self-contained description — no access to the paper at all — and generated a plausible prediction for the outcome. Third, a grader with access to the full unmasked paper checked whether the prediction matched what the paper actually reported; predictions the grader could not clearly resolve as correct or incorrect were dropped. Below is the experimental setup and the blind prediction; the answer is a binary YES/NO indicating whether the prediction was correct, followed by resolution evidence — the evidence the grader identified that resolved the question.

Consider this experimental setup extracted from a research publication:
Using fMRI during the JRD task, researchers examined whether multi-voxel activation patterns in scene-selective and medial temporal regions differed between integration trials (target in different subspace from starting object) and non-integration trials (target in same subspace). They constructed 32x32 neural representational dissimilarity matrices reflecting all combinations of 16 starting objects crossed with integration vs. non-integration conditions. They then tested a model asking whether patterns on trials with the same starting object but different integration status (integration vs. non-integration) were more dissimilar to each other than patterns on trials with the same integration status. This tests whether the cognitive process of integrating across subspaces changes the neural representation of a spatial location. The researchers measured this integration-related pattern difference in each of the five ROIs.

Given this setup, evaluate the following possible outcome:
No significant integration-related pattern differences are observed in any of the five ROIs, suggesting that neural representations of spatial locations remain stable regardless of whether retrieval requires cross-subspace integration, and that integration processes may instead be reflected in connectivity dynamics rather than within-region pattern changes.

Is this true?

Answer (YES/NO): NO